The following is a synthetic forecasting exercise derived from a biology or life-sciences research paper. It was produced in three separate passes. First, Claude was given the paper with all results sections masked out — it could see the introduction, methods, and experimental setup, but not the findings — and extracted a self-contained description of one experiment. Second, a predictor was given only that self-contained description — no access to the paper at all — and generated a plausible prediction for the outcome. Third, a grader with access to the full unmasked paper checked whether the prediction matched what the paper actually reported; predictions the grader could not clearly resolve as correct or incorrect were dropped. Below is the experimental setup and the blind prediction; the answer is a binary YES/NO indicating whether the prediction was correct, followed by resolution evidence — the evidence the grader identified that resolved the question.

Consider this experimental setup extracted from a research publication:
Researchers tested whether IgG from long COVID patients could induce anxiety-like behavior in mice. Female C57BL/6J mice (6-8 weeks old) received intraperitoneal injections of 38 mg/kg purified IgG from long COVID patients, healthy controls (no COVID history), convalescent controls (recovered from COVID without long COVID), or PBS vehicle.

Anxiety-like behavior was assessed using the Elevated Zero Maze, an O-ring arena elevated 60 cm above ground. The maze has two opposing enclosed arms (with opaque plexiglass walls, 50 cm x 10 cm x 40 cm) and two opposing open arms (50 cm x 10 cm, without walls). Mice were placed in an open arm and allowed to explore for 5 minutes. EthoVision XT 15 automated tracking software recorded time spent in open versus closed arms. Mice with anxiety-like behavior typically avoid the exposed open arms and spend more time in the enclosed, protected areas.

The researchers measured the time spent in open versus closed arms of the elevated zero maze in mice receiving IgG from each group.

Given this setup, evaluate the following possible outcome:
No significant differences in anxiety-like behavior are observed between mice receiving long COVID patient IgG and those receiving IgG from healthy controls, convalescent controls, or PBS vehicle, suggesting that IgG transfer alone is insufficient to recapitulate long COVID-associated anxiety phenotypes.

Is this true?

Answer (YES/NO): YES